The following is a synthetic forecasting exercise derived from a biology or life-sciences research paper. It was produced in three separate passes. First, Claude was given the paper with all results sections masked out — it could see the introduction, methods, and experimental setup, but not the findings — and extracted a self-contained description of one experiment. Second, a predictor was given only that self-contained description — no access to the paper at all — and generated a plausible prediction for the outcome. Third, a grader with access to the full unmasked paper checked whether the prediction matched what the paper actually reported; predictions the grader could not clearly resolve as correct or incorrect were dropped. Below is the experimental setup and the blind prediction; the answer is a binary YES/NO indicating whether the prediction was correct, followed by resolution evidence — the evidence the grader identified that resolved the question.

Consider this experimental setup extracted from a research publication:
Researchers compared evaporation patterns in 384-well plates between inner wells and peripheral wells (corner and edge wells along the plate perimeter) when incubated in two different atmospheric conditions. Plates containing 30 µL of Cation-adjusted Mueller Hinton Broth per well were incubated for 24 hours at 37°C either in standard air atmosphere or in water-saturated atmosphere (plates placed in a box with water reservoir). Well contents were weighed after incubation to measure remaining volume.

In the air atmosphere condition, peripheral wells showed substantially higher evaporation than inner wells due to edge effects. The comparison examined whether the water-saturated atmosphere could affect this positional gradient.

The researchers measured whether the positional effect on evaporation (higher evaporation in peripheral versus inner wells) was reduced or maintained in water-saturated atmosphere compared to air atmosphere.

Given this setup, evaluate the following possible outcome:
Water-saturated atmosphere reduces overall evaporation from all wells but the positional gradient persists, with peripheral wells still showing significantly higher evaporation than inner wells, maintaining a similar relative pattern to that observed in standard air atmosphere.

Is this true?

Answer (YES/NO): NO